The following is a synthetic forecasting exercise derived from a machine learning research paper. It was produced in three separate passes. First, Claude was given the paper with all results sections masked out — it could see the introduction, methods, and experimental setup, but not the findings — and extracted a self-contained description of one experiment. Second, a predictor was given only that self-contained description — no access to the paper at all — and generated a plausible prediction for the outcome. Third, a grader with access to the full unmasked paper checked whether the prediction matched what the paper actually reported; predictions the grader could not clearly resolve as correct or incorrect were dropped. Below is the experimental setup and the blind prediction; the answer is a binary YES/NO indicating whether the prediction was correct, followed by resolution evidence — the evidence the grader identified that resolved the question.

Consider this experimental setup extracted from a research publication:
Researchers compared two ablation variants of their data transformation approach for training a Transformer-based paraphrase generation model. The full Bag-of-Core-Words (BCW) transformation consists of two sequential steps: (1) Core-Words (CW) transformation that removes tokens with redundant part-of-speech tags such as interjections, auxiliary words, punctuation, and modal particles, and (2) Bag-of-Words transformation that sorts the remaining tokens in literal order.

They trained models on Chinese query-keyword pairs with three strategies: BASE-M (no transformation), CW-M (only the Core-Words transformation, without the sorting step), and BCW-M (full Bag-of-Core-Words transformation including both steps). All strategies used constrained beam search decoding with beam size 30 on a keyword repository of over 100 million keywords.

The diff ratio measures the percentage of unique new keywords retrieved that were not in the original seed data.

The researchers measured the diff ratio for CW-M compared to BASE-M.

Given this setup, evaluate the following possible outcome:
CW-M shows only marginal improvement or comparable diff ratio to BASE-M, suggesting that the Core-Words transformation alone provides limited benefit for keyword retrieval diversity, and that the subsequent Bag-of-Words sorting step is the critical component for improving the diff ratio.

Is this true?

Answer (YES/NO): NO